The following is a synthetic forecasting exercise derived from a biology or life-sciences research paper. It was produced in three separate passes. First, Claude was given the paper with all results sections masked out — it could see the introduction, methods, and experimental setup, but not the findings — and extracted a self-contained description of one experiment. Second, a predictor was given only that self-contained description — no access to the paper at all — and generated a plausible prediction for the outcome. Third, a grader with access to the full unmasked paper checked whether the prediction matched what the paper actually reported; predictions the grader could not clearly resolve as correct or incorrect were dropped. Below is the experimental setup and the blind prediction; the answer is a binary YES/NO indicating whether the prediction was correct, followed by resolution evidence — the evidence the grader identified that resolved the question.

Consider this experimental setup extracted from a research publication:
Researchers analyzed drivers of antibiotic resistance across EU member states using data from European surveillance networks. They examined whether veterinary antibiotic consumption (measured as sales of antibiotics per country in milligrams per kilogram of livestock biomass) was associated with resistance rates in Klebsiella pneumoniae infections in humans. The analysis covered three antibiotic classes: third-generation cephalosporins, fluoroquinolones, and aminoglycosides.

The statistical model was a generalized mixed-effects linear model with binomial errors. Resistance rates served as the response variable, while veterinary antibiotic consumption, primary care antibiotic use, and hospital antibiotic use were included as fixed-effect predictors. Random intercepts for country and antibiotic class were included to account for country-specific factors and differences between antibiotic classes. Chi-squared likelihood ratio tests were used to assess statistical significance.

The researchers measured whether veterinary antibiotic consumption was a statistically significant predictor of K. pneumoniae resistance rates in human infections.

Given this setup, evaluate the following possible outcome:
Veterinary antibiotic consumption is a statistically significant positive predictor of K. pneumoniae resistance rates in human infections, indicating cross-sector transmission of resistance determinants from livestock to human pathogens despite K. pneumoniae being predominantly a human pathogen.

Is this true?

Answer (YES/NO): NO